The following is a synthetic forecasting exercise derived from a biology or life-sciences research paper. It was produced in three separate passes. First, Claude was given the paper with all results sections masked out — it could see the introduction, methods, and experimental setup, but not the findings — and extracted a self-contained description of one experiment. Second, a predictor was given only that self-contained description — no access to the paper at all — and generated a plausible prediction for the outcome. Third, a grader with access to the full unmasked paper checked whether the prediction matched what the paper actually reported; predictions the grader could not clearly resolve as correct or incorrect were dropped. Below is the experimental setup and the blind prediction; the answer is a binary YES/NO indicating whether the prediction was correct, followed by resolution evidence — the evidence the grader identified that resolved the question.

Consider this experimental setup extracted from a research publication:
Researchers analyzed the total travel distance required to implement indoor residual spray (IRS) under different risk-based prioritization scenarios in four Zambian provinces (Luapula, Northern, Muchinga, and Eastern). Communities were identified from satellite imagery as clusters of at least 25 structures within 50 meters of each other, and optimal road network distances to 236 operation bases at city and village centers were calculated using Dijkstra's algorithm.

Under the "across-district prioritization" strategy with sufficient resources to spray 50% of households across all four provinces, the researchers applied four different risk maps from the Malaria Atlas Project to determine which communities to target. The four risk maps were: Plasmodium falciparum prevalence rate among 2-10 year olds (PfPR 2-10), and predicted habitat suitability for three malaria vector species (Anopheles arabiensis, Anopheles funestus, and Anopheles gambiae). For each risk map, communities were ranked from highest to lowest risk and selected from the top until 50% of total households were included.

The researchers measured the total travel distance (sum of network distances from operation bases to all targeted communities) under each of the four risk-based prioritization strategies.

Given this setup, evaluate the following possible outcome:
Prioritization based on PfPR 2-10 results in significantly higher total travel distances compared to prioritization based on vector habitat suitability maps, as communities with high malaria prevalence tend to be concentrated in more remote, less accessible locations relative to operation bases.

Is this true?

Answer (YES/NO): NO